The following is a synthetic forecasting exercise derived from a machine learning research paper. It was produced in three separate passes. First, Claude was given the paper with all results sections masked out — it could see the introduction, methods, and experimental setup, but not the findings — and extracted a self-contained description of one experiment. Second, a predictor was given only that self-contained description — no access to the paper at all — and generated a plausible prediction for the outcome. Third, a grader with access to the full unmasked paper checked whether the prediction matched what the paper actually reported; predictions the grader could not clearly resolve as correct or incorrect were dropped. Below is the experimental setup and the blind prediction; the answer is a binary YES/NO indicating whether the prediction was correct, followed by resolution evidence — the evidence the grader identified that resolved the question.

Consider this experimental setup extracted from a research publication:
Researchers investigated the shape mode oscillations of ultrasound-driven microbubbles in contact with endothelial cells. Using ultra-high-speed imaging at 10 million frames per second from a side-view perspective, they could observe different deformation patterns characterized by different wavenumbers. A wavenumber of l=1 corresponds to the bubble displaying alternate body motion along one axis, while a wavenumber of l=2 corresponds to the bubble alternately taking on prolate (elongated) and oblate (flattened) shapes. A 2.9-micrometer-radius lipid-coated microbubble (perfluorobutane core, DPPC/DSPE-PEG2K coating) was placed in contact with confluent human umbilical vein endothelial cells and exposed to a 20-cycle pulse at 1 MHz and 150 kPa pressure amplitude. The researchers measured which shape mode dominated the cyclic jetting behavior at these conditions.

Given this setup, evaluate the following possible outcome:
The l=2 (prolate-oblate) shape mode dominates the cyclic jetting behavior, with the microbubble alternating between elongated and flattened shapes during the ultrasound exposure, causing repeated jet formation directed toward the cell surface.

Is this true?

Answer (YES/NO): NO